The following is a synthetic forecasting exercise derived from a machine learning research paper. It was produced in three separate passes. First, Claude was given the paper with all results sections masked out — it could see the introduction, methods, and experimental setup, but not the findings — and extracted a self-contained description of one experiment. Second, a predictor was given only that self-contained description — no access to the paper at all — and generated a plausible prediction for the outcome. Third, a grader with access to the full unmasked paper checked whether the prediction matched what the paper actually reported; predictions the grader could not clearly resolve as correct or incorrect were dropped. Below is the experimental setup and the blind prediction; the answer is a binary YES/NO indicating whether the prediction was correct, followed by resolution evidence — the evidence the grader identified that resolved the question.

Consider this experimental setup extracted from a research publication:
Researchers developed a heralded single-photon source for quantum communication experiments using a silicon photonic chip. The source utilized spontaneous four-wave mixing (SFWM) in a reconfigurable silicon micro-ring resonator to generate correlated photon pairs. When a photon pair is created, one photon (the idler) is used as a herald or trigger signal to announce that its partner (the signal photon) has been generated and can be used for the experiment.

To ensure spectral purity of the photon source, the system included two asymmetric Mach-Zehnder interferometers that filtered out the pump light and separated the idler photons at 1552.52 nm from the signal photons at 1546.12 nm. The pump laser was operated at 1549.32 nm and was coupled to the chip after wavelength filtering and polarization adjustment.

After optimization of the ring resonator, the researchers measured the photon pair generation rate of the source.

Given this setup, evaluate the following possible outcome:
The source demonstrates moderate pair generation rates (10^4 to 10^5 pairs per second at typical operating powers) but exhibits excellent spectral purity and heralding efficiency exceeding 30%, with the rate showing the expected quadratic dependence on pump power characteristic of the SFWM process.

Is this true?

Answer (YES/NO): NO